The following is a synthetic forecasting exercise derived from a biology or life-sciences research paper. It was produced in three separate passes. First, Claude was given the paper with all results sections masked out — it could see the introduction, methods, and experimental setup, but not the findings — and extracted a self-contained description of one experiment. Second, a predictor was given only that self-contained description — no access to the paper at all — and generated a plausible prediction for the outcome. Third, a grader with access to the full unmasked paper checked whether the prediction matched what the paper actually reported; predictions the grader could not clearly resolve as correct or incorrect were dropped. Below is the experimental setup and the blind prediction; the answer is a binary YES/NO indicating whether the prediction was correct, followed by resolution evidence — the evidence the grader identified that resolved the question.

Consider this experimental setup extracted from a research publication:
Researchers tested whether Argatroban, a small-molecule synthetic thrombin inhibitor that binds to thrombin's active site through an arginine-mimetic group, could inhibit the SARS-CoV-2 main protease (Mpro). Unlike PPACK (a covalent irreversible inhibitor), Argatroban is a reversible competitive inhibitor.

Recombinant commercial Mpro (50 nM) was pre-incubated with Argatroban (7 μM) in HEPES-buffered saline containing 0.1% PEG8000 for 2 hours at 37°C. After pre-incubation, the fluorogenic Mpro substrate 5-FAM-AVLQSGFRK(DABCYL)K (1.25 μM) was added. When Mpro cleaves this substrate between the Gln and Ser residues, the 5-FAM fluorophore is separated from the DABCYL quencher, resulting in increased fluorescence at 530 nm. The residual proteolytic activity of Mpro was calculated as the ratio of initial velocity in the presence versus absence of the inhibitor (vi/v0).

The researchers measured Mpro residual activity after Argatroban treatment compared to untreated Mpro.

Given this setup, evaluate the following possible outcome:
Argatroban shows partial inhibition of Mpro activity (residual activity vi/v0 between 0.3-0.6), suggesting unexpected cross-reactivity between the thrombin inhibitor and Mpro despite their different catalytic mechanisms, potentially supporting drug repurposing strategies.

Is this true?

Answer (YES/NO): NO